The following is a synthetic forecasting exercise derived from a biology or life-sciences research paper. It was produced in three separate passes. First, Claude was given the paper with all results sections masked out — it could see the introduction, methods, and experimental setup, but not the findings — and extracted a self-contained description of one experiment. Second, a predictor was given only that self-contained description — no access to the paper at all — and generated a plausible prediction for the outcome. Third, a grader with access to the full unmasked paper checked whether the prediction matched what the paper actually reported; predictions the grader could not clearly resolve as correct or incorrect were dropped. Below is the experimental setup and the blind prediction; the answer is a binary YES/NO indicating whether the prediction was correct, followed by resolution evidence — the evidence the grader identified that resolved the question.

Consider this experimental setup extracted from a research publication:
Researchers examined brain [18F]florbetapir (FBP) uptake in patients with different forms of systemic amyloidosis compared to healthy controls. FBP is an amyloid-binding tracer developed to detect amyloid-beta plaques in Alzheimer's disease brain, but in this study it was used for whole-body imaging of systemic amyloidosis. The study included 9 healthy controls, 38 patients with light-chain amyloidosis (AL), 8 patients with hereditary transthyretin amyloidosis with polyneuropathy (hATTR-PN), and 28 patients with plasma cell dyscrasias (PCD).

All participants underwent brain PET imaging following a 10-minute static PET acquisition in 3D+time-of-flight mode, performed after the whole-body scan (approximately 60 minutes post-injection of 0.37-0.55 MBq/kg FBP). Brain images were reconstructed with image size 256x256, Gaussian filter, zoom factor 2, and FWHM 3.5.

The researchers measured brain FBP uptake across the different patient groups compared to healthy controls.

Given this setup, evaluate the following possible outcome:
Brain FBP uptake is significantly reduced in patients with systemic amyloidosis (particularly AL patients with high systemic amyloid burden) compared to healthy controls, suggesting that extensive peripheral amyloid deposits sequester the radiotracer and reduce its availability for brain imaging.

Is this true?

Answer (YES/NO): NO